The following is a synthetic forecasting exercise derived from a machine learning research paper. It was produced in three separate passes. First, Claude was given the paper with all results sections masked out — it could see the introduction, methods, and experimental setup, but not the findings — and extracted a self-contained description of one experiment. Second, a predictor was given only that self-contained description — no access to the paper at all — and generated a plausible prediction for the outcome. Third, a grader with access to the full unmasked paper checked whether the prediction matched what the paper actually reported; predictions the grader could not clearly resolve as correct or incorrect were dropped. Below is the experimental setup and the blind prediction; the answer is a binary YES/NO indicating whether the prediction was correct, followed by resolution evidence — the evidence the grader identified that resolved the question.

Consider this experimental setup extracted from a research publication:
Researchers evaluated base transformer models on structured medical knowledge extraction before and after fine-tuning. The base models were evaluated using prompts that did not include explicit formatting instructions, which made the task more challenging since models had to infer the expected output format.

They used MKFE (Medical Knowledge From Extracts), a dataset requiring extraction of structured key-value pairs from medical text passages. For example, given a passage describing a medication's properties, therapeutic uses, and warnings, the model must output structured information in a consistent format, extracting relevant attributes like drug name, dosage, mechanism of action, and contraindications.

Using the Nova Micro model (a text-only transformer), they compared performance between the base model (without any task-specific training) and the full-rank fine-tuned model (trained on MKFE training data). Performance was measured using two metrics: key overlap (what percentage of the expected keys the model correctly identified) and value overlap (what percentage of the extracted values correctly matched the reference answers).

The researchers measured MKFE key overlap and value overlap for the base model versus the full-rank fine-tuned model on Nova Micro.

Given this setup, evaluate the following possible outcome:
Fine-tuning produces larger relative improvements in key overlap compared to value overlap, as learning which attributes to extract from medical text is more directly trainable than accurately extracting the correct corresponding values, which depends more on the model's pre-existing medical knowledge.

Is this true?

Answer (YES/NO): YES